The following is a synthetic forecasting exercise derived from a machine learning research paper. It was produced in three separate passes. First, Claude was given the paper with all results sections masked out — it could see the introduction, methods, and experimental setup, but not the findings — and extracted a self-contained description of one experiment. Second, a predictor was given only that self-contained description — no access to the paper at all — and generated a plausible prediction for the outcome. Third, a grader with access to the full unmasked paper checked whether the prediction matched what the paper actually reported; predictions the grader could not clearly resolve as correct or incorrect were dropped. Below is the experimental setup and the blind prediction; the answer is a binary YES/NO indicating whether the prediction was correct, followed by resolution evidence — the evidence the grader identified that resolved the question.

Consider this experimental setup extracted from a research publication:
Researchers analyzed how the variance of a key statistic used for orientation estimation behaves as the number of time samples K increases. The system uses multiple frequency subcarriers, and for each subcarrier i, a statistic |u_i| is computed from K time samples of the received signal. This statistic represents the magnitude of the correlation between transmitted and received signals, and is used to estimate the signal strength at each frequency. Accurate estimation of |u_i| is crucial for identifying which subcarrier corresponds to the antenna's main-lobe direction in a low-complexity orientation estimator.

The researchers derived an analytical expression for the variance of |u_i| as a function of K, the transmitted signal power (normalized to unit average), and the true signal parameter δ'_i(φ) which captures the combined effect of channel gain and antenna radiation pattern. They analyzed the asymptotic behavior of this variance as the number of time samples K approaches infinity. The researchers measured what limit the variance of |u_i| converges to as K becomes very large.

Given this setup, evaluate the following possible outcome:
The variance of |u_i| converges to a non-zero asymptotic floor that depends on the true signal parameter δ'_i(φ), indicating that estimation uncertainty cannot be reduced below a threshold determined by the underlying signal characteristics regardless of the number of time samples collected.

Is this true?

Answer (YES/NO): YES